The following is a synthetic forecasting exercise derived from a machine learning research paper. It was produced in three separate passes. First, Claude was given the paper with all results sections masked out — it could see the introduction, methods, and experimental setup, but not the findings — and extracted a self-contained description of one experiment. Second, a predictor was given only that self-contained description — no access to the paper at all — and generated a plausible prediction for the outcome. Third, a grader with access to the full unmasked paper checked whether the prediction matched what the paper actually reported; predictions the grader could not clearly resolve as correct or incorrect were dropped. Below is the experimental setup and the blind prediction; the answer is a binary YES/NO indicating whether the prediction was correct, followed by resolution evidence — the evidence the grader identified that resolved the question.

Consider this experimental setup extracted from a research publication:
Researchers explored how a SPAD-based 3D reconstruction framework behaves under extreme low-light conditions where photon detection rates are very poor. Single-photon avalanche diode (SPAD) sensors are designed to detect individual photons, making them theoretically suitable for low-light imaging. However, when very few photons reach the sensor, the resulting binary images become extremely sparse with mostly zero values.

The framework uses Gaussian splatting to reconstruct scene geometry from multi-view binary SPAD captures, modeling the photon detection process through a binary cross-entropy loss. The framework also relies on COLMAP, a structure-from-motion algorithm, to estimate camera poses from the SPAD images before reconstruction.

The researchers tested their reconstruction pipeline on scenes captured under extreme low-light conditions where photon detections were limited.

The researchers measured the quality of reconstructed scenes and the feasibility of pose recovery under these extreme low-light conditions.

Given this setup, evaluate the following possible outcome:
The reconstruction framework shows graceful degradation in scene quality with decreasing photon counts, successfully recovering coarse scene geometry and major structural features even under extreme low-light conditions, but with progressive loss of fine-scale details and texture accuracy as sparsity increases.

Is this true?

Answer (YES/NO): NO